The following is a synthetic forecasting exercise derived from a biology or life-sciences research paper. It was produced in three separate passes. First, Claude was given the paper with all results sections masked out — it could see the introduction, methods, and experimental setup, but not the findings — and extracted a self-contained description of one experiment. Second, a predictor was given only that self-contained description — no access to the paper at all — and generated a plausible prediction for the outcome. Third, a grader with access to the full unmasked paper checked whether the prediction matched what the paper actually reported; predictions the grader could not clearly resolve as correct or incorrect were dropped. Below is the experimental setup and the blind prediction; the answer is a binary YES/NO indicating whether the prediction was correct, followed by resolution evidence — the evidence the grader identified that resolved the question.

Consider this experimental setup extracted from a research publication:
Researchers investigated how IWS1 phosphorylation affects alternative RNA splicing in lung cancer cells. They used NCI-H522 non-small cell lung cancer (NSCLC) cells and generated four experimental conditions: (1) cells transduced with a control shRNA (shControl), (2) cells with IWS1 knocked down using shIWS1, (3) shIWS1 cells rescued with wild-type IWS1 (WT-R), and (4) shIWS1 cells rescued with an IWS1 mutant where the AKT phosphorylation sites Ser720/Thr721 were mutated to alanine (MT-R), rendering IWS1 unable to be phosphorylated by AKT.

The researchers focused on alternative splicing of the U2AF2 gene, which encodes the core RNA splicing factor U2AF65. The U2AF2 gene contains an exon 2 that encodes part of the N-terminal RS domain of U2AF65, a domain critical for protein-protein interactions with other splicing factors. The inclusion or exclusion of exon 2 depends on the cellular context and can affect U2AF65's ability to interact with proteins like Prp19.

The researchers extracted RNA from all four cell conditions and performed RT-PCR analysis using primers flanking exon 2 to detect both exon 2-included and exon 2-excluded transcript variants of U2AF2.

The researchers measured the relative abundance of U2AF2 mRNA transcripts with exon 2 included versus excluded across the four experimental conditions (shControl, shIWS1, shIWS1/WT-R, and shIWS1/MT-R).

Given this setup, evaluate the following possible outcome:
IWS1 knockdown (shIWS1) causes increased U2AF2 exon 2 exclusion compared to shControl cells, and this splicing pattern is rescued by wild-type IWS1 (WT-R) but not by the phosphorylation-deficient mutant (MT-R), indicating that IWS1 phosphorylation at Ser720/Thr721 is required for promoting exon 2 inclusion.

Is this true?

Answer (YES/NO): YES